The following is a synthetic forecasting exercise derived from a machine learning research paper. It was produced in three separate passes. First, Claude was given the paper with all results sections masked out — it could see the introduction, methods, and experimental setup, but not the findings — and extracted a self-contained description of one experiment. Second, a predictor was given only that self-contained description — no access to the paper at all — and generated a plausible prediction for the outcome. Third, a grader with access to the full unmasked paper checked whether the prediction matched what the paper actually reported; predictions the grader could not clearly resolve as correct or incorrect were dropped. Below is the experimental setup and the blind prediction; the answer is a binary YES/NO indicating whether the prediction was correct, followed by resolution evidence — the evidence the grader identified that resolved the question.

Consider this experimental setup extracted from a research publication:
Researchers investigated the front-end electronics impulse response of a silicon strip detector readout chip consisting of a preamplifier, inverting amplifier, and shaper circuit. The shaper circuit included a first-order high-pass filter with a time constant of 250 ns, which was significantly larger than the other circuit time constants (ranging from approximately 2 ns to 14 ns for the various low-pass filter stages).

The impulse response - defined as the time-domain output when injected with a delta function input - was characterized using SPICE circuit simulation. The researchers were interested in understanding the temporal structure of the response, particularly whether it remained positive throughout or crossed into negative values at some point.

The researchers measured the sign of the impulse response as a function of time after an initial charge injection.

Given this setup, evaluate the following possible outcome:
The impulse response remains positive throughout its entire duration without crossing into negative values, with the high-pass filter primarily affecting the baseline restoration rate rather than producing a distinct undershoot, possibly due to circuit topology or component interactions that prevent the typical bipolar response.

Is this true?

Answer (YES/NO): NO